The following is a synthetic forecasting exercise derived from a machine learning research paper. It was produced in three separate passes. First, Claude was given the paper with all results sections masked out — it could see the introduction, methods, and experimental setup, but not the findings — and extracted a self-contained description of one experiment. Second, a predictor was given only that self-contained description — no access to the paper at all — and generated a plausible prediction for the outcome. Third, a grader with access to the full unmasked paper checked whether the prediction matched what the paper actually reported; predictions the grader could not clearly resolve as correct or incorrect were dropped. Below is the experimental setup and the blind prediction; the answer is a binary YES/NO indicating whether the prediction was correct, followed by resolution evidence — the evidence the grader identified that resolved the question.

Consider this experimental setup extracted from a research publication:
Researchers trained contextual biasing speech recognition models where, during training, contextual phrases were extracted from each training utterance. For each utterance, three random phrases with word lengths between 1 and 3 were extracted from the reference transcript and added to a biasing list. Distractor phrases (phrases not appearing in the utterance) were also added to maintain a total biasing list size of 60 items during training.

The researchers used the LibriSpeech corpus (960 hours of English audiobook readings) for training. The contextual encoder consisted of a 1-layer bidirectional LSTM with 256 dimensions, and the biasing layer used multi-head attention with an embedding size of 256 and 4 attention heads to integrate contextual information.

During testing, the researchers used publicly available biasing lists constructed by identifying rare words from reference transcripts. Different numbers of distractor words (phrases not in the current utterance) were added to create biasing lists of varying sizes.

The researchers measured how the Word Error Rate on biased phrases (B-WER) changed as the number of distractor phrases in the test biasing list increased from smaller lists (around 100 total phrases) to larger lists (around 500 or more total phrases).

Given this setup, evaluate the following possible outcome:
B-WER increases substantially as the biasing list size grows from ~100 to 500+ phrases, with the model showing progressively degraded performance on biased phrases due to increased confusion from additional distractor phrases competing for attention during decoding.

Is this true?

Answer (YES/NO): NO